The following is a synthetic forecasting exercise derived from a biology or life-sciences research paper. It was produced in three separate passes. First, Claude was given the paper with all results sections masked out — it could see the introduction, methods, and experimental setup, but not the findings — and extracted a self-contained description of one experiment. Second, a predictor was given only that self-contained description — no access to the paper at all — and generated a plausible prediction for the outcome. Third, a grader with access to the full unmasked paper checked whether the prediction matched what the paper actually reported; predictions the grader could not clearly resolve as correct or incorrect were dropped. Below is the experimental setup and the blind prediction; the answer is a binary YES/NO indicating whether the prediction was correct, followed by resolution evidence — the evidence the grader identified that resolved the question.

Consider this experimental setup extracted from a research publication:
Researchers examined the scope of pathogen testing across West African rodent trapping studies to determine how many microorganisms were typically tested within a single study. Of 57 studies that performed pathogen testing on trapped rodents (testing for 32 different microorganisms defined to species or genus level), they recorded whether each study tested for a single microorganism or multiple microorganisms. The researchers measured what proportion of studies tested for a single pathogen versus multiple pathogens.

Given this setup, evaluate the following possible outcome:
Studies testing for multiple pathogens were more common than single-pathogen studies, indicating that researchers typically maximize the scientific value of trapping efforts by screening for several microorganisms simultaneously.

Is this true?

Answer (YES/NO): NO